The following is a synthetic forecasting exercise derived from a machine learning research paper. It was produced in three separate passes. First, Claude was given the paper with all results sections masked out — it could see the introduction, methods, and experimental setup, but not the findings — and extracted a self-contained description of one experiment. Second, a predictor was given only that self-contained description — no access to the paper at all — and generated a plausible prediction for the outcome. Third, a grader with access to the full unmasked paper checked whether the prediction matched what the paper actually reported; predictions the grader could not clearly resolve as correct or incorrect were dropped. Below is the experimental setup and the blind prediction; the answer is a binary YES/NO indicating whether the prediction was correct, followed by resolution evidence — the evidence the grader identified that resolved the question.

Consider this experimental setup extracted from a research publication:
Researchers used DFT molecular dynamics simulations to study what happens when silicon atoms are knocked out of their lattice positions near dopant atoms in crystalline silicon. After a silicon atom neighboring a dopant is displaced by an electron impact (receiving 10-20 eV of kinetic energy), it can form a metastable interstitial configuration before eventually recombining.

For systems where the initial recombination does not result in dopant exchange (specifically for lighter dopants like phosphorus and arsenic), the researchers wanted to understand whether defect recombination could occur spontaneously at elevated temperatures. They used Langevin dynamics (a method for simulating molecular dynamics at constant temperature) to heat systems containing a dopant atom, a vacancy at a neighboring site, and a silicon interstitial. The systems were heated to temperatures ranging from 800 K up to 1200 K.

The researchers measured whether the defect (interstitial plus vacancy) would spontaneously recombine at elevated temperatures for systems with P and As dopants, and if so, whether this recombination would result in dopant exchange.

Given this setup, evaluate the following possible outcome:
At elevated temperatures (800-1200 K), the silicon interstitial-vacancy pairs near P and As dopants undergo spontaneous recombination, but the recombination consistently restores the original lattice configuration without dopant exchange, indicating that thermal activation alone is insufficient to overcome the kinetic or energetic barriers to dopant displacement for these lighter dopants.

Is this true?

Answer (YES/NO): YES